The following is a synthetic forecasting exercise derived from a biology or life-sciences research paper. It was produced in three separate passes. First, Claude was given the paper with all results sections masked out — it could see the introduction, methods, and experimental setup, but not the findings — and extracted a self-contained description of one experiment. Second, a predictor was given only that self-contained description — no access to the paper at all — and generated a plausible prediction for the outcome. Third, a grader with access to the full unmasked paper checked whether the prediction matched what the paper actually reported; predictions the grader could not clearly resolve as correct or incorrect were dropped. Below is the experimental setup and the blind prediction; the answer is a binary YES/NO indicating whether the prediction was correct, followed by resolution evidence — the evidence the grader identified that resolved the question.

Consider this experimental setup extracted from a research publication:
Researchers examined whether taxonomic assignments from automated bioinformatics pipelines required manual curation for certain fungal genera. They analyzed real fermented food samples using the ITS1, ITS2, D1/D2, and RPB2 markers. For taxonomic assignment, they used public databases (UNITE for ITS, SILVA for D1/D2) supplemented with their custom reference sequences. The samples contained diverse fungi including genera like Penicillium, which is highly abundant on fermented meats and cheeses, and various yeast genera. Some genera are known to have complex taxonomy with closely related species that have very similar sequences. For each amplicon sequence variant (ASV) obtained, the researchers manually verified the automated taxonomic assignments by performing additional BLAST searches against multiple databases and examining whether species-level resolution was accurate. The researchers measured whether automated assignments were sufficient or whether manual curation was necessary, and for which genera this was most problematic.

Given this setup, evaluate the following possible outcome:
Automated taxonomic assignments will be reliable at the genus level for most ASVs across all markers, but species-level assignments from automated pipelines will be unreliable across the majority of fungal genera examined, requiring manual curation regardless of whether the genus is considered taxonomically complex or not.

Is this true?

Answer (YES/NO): NO